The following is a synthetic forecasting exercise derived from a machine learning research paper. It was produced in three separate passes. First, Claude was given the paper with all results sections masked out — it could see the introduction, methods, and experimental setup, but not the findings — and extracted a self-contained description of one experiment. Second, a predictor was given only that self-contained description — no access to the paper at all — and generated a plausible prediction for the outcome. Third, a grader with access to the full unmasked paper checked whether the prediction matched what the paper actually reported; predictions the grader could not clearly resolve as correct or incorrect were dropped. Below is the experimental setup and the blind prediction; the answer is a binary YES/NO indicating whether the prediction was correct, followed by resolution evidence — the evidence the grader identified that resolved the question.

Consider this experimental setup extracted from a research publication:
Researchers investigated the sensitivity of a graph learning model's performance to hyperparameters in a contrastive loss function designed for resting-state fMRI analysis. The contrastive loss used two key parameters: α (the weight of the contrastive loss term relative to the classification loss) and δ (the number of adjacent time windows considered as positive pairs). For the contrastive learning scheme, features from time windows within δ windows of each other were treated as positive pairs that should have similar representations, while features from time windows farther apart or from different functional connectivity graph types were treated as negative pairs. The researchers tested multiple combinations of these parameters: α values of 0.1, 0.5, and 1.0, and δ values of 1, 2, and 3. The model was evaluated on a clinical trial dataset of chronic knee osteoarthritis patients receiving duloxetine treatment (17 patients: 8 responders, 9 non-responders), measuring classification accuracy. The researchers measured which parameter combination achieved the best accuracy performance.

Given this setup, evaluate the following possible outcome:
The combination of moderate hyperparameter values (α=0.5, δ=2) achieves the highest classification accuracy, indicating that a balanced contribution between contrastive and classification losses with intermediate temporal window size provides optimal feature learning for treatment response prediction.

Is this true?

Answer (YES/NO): NO